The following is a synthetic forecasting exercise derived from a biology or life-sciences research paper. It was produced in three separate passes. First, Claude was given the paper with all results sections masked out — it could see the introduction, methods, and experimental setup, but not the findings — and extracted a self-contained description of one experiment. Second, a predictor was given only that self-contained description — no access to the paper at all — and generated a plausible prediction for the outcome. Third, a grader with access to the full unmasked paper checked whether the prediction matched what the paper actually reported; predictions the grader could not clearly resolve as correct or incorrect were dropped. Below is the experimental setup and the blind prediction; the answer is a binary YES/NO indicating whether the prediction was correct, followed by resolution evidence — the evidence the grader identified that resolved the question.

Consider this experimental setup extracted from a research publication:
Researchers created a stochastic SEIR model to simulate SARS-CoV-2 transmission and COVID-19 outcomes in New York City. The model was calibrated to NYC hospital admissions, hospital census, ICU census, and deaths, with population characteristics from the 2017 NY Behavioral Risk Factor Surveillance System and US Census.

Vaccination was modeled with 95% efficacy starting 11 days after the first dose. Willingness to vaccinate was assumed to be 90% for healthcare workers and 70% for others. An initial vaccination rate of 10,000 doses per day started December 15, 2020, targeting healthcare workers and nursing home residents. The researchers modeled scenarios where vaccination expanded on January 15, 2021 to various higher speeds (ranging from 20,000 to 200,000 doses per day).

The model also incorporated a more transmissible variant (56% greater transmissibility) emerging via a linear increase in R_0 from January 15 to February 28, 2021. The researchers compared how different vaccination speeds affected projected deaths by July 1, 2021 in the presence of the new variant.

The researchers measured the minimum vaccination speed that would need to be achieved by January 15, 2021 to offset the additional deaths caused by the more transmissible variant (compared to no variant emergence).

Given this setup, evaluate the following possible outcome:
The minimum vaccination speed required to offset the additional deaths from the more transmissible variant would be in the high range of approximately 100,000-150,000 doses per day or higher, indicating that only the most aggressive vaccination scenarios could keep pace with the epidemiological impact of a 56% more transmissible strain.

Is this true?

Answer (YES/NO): YES